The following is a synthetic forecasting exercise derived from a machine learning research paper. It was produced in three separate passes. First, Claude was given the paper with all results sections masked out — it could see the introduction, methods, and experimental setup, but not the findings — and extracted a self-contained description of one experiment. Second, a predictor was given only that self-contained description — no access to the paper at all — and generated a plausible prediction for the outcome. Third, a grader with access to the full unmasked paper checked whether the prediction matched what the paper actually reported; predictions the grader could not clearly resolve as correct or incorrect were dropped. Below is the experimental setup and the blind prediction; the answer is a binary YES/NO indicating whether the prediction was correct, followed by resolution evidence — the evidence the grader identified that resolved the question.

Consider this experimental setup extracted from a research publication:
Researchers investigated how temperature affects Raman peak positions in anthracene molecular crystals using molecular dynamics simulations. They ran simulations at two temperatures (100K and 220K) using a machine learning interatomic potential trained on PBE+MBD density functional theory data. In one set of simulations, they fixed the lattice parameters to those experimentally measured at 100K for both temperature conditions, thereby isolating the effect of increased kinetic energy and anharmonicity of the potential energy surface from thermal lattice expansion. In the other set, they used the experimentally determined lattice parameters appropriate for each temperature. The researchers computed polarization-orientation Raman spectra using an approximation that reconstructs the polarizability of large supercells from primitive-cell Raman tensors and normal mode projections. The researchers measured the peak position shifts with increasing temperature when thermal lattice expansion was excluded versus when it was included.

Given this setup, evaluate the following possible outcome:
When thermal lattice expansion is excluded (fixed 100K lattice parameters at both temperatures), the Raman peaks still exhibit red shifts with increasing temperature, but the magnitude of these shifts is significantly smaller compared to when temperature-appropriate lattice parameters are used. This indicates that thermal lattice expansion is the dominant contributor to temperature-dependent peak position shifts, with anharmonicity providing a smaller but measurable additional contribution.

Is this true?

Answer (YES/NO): NO